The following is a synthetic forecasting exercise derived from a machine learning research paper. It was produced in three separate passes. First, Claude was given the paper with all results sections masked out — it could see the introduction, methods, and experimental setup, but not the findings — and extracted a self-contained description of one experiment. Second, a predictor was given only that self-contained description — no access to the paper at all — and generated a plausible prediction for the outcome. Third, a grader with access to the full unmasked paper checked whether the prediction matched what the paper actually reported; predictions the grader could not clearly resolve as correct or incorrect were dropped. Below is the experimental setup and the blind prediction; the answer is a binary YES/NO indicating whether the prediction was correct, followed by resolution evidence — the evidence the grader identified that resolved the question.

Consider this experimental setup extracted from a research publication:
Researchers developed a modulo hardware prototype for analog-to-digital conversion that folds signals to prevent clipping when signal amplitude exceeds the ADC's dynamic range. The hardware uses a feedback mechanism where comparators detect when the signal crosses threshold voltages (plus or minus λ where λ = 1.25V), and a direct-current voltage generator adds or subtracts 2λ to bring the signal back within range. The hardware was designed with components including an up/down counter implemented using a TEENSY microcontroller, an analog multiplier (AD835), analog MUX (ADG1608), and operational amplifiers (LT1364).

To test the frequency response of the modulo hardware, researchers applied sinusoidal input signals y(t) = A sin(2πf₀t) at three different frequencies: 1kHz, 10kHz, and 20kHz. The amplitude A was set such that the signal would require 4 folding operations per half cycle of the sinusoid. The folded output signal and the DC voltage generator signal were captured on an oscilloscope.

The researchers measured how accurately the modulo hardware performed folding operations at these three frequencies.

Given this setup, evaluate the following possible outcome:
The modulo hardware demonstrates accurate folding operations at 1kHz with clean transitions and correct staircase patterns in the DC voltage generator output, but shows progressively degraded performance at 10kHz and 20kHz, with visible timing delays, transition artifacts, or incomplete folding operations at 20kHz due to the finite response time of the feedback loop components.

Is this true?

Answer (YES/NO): NO